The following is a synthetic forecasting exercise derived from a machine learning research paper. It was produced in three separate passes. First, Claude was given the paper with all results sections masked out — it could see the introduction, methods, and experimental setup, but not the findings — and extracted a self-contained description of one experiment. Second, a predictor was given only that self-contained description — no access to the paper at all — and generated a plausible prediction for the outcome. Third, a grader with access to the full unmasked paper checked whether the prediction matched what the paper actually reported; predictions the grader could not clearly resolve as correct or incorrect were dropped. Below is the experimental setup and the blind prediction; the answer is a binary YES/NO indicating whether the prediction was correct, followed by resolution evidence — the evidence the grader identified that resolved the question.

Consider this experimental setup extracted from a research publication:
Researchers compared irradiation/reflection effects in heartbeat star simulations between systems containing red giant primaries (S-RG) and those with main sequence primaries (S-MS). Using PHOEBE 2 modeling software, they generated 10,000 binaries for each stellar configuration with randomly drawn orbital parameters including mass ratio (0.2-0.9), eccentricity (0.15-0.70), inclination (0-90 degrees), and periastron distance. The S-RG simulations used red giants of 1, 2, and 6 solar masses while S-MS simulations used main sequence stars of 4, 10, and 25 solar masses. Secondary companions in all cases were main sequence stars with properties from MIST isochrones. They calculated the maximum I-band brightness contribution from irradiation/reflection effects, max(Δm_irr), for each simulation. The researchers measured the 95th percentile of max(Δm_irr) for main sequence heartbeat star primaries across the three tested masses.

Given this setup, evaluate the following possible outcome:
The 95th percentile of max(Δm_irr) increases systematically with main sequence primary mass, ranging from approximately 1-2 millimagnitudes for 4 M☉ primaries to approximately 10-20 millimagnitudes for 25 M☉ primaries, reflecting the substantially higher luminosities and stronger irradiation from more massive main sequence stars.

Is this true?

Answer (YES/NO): NO